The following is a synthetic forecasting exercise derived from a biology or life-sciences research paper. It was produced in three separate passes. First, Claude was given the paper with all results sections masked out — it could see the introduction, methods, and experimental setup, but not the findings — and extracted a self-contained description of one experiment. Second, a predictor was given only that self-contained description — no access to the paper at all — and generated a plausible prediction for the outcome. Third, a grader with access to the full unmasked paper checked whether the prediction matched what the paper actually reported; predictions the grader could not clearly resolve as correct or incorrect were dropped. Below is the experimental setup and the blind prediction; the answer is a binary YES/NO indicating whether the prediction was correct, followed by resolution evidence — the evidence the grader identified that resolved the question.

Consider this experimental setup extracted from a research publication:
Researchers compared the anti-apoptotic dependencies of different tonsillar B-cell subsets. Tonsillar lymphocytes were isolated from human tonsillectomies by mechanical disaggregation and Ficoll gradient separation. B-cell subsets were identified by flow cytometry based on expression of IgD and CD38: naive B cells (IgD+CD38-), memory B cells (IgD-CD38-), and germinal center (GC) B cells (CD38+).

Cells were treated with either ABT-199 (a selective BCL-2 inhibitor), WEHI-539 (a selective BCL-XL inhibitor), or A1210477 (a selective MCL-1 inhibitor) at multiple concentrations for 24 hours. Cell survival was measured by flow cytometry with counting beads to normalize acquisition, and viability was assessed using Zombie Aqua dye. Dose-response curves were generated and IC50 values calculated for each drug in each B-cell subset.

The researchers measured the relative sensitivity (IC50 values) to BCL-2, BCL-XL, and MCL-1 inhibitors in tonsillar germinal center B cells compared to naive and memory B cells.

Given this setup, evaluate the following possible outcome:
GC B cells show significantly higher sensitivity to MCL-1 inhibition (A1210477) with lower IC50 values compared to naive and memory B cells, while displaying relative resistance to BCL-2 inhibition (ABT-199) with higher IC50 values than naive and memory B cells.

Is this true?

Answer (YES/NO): NO